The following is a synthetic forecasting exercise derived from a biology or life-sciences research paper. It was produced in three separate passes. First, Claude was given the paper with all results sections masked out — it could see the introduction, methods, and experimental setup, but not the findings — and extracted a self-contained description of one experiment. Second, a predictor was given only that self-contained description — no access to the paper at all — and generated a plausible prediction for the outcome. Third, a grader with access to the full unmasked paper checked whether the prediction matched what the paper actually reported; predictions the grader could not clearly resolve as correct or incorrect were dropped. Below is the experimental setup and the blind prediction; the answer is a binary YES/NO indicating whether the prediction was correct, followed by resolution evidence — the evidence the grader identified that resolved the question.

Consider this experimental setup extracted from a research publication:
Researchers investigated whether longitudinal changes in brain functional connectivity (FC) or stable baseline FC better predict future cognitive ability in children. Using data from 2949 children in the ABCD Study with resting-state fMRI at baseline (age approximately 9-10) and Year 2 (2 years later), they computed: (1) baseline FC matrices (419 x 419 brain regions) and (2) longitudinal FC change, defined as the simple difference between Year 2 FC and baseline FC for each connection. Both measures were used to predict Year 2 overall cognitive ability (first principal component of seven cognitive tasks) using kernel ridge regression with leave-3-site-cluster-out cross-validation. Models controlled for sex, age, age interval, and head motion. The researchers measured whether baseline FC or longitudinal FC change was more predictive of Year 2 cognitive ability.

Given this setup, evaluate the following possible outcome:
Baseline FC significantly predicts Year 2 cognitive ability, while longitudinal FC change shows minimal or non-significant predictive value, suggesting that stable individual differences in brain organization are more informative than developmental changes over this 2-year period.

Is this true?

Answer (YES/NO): YES